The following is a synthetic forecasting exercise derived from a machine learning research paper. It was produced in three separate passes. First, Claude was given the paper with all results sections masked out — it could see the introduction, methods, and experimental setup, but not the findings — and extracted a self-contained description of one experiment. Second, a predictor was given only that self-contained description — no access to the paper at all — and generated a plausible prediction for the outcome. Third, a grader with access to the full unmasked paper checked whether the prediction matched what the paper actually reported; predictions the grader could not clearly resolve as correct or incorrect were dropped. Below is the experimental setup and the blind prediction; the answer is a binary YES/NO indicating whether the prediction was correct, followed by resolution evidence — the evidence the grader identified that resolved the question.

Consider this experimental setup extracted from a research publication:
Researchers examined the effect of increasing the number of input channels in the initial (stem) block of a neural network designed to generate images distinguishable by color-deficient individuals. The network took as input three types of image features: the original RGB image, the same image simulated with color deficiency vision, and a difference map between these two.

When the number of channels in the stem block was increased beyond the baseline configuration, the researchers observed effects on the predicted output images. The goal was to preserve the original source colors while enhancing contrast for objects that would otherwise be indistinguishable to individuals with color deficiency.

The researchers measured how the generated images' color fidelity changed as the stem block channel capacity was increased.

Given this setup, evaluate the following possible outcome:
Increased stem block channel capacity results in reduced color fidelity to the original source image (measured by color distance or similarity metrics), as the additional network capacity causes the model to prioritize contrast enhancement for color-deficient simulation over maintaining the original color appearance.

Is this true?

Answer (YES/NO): YES